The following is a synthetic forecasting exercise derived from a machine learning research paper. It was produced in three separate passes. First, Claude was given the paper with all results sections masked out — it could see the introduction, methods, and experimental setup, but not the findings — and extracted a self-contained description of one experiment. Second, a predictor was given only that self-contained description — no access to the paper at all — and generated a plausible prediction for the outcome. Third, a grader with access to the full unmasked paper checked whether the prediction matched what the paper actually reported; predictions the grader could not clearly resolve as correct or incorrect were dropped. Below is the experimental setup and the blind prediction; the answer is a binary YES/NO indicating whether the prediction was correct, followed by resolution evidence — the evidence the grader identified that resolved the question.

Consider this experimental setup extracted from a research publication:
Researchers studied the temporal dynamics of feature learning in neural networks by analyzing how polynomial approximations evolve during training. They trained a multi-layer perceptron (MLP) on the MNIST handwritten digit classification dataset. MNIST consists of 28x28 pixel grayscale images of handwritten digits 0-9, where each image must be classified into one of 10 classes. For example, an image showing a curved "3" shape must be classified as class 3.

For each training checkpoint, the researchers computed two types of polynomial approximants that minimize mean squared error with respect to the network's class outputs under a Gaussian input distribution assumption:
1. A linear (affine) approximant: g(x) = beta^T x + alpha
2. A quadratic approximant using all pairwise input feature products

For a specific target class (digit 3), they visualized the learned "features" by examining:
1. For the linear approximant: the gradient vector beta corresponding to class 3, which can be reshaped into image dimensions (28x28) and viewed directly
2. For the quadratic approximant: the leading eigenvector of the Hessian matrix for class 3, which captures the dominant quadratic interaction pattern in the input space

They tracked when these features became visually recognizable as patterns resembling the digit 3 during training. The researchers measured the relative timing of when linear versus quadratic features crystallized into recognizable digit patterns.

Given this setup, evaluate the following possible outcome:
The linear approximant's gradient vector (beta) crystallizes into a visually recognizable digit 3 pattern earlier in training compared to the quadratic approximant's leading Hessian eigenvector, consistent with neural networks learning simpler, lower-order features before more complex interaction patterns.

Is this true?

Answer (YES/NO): YES